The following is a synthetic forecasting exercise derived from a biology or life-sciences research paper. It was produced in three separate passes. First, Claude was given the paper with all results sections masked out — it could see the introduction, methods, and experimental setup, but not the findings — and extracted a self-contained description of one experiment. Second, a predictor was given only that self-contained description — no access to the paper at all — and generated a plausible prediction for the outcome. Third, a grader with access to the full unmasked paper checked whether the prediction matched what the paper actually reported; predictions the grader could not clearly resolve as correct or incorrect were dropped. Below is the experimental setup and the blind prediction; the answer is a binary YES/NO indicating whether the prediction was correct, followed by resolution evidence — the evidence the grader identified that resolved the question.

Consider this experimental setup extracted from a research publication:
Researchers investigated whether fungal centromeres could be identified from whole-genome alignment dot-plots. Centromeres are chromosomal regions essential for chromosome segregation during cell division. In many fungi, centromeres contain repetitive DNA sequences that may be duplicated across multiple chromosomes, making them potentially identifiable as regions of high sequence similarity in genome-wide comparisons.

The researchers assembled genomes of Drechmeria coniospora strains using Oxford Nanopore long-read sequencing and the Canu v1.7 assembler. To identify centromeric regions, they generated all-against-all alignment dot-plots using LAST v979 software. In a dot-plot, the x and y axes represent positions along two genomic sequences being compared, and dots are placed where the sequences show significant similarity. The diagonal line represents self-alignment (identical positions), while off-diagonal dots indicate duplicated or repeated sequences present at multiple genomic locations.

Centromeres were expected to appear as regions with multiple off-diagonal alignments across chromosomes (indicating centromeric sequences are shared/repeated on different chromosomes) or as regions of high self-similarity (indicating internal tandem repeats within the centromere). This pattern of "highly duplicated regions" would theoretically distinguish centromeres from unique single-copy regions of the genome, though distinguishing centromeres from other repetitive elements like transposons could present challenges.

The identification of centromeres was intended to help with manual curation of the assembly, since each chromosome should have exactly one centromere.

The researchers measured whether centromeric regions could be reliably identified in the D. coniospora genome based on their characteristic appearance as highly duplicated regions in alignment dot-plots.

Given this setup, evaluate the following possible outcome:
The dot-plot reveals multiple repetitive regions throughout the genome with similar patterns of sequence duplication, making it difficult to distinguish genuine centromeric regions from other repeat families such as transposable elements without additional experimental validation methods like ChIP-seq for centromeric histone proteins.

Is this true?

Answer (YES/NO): NO